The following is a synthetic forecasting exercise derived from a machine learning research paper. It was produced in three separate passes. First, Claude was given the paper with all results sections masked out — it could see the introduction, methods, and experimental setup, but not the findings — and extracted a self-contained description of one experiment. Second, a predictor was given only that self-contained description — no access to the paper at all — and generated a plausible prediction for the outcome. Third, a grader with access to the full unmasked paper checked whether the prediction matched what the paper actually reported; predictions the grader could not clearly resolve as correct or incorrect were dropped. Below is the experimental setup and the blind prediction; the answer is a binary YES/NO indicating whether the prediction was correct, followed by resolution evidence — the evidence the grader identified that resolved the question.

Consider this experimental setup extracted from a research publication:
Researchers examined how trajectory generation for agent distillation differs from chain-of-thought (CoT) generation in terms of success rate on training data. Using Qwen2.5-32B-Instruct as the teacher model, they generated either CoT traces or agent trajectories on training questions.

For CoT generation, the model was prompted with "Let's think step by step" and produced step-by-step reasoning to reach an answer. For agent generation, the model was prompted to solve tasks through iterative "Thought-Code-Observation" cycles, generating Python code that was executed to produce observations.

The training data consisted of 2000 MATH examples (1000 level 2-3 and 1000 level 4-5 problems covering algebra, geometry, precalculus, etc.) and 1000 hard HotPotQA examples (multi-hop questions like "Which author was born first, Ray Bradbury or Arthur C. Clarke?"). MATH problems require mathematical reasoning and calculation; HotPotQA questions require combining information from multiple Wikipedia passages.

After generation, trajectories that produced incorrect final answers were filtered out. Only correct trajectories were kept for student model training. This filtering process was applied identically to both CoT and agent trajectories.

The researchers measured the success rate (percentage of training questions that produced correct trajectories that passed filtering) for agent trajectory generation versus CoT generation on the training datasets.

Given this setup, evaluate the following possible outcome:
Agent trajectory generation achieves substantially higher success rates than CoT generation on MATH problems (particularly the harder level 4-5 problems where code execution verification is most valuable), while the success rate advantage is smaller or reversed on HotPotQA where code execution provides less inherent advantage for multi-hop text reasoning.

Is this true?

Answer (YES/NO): NO